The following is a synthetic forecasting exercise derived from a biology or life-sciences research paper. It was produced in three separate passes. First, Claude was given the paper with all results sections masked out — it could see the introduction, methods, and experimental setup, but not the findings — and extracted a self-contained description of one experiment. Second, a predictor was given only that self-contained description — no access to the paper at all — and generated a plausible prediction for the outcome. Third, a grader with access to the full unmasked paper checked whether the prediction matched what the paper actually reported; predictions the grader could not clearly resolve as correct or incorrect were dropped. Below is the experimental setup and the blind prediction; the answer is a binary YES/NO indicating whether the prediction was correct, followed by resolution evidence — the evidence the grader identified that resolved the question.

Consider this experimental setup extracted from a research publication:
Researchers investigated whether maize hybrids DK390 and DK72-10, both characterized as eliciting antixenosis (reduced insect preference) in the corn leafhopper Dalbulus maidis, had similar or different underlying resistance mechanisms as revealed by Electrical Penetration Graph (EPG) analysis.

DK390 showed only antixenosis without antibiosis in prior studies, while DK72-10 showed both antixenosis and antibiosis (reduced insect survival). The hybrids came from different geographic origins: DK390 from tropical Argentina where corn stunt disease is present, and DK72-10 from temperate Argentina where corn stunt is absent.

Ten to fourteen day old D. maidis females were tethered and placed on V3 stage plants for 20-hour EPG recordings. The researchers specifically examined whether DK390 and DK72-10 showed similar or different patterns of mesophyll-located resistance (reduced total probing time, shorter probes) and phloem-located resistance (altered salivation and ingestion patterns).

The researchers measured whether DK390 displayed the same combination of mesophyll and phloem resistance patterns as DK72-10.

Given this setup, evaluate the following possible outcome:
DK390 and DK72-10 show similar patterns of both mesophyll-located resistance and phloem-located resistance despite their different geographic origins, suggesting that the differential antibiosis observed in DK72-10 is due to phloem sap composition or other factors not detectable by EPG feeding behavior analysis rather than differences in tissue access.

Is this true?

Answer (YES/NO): NO